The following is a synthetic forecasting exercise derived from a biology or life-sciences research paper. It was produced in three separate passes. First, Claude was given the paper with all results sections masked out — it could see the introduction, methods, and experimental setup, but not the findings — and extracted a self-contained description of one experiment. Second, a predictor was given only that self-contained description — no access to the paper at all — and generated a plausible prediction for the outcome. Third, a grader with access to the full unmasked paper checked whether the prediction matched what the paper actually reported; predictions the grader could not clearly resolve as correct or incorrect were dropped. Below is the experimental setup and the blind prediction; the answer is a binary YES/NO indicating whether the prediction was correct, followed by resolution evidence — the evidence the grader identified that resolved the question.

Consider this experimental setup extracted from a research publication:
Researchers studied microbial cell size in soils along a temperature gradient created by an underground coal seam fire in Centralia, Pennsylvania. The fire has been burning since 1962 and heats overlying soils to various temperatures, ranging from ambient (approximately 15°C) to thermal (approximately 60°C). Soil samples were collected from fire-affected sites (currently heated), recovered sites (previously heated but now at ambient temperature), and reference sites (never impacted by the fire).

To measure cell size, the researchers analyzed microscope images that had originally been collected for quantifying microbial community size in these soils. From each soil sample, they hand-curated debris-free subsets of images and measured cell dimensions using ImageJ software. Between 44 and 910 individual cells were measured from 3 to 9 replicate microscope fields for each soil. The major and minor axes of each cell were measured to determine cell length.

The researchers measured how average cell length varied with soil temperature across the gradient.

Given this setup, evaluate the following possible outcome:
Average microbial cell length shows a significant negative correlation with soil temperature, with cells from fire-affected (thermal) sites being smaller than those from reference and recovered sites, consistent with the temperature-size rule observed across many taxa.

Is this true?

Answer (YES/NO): YES